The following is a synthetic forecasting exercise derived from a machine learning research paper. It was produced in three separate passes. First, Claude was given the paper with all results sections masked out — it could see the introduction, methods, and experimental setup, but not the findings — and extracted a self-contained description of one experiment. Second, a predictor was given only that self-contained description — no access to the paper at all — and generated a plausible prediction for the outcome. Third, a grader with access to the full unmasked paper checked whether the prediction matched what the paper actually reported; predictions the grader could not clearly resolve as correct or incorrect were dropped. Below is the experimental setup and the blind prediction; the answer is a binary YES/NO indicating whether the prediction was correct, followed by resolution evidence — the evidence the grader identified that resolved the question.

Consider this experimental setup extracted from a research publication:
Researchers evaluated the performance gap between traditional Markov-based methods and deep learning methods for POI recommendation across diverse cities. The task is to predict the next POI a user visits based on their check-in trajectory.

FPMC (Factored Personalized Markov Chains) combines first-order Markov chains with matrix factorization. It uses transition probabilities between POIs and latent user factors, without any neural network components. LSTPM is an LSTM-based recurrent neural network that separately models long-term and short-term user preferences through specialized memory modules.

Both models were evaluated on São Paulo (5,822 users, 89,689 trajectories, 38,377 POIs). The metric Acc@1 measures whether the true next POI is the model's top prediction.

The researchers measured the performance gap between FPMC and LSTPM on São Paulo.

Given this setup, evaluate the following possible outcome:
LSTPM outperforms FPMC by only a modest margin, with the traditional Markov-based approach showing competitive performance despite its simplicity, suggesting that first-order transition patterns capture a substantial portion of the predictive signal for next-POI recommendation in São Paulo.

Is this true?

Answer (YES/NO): NO